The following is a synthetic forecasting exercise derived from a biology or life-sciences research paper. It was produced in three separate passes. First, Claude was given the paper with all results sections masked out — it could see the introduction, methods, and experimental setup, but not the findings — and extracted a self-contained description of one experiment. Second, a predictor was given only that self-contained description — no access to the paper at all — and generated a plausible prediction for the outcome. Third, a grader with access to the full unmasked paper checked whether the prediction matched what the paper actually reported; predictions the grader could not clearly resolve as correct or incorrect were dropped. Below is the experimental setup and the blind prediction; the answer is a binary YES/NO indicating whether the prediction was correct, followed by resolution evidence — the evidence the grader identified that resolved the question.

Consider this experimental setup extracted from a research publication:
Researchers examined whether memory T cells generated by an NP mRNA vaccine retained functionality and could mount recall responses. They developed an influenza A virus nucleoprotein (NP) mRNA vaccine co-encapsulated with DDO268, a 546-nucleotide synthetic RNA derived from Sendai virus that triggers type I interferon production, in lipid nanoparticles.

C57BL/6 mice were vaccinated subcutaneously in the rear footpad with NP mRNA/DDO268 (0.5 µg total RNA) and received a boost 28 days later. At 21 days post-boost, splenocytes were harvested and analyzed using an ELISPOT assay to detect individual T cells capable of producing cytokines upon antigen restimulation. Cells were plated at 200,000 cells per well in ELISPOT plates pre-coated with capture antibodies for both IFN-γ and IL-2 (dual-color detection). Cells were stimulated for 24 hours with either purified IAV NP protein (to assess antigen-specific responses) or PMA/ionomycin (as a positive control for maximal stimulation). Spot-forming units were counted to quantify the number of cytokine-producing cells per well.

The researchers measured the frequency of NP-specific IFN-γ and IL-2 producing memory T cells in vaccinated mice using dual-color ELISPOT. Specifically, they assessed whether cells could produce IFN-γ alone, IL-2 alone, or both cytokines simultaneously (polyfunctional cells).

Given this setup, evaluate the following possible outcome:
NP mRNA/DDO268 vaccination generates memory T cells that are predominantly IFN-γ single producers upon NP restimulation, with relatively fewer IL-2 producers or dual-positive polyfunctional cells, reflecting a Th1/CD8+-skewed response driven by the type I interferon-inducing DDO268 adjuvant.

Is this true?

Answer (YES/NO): NO